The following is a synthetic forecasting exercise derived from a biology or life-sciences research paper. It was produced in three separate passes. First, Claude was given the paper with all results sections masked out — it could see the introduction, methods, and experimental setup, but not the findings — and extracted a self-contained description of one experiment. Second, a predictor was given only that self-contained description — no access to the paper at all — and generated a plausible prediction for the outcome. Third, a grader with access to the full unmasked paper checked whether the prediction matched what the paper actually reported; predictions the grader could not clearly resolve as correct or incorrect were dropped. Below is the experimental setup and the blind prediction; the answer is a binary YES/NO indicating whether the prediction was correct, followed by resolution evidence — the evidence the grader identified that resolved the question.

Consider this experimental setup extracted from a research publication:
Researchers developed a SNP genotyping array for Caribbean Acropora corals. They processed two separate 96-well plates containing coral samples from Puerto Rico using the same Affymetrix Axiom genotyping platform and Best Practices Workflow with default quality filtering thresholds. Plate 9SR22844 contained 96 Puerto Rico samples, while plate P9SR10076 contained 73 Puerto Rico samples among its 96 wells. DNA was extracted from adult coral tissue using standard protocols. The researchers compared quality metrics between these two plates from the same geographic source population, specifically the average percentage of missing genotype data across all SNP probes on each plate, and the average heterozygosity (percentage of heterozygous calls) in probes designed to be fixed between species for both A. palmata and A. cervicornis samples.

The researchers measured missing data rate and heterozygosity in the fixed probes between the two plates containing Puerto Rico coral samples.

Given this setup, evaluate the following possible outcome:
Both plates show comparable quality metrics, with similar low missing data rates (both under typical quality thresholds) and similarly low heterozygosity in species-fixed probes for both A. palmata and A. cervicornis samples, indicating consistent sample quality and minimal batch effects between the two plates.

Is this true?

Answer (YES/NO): NO